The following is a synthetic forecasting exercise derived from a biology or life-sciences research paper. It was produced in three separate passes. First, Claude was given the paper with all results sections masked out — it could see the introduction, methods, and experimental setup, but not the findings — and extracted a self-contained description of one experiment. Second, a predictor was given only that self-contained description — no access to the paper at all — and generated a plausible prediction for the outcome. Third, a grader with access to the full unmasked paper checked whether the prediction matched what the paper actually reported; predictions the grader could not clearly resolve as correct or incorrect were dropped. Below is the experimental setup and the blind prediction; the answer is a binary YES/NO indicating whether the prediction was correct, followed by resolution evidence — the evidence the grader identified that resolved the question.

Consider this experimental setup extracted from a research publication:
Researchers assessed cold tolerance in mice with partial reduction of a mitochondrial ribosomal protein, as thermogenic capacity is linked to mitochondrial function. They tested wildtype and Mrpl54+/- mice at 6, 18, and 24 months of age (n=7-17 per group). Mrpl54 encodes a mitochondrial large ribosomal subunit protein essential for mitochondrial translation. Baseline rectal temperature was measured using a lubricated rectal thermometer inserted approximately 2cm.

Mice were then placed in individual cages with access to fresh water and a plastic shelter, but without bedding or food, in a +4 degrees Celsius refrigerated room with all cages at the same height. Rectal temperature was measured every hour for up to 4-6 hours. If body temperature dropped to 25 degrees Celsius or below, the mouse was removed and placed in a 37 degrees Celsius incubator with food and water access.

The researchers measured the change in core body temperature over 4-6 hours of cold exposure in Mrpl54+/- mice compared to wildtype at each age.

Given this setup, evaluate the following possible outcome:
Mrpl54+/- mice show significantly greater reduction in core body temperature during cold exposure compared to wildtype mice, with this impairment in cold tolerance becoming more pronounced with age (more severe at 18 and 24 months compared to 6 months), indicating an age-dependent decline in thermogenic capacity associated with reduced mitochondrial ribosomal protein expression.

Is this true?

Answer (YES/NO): NO